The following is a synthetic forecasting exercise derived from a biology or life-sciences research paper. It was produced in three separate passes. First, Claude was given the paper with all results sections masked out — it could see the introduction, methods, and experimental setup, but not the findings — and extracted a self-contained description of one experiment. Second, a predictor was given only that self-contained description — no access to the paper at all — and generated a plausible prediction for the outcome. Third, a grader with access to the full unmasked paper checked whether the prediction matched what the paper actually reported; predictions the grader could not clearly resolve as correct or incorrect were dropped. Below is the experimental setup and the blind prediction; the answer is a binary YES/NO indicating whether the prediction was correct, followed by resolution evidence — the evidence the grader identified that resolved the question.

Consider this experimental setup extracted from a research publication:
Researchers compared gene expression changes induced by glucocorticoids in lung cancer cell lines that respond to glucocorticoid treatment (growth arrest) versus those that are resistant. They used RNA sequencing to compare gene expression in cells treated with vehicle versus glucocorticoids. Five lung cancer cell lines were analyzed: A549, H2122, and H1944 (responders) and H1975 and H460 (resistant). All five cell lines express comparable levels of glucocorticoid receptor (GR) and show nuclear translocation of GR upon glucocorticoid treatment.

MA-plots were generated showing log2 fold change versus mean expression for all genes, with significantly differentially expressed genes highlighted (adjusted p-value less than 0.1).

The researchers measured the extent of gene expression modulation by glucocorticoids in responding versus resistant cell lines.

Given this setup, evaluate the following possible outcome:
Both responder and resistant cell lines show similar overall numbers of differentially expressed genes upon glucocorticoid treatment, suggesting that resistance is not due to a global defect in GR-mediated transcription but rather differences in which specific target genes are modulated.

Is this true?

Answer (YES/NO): NO